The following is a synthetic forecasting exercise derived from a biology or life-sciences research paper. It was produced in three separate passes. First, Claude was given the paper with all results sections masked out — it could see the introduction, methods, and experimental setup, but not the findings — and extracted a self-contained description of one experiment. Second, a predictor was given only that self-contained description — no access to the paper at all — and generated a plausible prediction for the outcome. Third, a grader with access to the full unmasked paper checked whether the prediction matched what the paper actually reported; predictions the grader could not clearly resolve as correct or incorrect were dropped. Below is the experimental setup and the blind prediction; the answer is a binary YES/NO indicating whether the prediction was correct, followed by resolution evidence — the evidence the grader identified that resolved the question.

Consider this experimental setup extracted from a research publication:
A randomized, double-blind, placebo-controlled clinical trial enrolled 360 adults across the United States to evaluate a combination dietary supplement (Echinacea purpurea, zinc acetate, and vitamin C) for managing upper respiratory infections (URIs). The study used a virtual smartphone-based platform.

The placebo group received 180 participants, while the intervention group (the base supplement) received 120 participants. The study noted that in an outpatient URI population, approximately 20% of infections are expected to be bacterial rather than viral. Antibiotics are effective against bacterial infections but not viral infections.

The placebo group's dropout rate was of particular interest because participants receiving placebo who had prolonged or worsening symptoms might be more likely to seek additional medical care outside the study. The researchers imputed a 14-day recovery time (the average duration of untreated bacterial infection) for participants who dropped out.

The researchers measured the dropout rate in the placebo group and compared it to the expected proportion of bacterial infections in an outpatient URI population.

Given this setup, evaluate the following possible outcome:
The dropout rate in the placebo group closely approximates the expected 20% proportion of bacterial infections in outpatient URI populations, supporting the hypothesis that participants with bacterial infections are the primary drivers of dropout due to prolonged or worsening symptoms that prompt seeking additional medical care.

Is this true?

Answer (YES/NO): YES